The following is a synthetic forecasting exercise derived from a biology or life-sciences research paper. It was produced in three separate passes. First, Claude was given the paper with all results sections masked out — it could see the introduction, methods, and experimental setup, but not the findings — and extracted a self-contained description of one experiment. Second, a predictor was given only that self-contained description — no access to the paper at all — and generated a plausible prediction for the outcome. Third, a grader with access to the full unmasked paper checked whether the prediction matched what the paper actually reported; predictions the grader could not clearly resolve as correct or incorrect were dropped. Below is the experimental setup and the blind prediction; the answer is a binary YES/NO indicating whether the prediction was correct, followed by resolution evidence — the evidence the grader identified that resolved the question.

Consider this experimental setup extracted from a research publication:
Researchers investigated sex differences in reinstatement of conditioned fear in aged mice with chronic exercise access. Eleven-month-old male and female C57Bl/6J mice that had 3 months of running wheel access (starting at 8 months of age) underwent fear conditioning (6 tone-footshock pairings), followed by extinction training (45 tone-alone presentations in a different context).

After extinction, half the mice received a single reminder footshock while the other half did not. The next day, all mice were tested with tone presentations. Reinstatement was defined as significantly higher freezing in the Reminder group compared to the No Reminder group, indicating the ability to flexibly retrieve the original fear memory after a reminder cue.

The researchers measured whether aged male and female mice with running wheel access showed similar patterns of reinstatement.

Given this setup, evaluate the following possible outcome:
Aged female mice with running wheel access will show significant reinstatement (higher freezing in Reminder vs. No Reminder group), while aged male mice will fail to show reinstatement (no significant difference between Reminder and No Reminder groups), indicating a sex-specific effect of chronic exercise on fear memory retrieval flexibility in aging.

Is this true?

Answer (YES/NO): NO